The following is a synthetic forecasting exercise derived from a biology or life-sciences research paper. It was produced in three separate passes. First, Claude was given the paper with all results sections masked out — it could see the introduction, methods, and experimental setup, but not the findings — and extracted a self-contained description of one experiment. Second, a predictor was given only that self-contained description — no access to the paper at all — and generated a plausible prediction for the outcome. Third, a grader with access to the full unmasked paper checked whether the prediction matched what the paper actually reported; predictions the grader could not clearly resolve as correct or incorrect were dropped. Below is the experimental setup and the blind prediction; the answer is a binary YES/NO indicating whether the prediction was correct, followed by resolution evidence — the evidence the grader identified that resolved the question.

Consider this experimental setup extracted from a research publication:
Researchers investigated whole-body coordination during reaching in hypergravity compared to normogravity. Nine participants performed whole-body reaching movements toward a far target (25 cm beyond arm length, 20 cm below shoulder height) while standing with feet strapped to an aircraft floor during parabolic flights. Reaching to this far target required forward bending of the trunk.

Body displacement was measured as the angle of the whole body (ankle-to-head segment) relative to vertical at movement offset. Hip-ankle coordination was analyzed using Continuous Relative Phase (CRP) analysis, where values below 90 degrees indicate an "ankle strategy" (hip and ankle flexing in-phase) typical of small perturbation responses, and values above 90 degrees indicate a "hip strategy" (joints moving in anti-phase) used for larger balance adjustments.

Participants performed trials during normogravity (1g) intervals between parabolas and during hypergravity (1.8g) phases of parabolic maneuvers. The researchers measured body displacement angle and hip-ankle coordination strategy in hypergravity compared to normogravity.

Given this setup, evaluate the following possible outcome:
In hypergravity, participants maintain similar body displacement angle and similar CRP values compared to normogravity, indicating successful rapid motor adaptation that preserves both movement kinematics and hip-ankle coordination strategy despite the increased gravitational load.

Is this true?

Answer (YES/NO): NO